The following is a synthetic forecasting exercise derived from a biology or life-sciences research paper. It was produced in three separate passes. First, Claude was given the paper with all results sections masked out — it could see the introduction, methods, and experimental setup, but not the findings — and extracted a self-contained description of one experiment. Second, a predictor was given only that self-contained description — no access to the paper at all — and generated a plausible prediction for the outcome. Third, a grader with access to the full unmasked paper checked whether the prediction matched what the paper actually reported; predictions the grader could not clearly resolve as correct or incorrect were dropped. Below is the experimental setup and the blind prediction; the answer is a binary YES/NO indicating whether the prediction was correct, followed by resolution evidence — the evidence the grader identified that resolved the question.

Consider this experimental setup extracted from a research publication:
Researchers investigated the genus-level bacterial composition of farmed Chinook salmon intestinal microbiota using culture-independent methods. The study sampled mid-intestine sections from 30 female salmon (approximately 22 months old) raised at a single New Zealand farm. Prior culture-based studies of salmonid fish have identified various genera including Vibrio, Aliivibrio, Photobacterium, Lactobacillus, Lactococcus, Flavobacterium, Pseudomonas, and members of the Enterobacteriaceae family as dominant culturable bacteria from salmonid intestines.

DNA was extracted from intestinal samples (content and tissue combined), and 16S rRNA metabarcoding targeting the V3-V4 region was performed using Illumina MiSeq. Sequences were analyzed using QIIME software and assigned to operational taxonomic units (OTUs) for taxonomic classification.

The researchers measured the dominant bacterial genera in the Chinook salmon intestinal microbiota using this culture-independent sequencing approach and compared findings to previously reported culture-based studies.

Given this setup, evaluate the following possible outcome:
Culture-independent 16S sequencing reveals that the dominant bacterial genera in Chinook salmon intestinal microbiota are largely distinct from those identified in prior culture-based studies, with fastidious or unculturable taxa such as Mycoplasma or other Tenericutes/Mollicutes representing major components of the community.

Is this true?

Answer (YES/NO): NO